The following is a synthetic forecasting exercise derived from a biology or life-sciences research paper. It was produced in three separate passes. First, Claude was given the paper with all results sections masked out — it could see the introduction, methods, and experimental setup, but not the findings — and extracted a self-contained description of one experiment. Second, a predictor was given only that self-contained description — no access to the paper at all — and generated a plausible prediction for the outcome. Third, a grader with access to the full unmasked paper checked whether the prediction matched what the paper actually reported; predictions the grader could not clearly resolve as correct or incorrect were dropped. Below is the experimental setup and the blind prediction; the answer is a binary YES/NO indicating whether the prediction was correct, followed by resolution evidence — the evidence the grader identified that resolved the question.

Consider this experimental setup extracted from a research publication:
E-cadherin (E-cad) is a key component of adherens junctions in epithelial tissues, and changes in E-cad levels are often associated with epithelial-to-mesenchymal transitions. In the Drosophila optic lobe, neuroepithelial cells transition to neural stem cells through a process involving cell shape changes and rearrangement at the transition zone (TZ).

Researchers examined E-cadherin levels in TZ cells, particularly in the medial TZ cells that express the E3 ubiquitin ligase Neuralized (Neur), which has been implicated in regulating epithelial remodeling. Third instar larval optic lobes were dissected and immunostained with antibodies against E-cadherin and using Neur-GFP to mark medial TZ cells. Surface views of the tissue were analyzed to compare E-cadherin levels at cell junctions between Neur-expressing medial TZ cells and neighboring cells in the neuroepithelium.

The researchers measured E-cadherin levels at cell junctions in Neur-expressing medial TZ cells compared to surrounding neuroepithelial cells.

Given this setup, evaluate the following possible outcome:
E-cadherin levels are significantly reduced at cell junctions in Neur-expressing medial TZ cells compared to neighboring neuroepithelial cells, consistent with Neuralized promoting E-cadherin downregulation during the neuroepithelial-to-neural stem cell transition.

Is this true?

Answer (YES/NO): NO